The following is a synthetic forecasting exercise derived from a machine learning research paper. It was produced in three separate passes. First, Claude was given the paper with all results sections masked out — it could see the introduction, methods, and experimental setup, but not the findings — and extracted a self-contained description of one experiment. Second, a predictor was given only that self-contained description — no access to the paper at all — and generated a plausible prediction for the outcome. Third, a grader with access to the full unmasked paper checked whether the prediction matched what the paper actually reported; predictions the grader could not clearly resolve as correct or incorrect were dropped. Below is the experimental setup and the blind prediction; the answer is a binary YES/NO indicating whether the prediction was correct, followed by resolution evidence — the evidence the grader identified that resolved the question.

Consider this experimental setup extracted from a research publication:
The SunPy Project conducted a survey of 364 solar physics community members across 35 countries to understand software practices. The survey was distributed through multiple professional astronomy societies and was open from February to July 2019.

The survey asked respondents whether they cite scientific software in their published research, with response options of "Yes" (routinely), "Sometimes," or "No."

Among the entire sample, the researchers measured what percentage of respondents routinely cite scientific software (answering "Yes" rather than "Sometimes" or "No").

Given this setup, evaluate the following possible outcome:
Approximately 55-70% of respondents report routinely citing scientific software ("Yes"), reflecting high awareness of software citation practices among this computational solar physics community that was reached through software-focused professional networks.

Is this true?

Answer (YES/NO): NO